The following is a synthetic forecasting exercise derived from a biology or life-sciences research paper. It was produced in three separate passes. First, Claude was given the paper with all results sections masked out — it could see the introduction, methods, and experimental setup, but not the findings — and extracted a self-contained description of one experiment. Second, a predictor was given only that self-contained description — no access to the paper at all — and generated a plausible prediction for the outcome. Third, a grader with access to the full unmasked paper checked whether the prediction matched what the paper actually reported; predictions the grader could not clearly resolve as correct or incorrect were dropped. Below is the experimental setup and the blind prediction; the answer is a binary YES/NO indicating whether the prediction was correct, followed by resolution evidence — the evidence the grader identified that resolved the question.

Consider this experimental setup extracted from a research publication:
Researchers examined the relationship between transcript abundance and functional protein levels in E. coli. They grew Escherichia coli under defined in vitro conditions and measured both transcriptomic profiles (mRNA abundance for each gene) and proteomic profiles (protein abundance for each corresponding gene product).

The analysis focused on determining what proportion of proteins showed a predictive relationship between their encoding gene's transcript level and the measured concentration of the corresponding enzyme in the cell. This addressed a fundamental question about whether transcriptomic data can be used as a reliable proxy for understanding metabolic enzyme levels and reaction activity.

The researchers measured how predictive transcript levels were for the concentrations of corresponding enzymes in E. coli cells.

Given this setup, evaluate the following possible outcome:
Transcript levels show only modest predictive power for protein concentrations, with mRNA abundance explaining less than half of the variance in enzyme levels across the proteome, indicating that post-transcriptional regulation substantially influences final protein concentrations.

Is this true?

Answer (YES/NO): NO